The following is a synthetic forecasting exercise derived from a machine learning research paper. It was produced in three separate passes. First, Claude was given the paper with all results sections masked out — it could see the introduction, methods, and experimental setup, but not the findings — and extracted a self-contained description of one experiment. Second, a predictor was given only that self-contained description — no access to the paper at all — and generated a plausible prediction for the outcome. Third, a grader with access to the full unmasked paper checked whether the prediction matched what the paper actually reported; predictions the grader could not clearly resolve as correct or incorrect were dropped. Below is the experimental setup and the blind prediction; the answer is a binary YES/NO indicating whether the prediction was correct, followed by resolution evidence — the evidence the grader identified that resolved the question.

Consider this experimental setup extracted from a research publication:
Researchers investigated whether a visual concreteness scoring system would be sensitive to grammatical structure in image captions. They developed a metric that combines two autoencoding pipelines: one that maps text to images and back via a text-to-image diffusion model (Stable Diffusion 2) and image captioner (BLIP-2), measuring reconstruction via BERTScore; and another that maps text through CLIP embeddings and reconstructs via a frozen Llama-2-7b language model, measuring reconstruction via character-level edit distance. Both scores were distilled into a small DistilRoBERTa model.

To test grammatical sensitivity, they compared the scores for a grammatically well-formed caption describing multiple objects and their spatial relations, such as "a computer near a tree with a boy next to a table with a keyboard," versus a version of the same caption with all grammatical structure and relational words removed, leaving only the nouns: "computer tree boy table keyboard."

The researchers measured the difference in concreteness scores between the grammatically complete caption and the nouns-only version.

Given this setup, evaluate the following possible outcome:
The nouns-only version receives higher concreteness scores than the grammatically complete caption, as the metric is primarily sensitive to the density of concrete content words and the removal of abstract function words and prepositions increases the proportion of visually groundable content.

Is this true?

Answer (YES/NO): NO